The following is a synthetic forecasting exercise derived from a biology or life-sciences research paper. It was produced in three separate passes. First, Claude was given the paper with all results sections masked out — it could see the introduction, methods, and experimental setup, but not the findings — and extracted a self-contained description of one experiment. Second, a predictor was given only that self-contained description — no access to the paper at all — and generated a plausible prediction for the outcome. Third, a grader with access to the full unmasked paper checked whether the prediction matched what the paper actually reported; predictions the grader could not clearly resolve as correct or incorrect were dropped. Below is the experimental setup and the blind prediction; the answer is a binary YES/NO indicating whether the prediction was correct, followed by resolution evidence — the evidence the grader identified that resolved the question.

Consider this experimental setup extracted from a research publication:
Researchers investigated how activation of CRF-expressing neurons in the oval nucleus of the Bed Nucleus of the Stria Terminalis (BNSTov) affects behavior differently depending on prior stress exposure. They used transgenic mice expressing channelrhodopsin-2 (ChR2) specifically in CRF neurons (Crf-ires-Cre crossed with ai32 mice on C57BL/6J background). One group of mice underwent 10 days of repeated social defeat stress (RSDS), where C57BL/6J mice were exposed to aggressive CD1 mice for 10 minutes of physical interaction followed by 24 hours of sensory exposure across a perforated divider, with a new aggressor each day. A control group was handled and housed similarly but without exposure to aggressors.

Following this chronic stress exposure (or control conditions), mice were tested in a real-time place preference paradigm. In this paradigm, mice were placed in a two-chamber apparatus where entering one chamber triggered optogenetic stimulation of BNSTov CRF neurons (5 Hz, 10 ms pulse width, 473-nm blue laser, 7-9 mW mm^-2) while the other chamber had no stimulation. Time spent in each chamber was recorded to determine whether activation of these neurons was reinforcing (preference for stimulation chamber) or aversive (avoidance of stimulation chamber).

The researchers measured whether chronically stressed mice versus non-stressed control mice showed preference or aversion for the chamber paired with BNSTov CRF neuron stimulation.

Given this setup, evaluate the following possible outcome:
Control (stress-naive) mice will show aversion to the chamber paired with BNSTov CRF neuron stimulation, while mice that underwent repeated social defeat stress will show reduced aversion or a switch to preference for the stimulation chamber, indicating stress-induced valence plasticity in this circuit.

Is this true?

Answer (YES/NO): YES